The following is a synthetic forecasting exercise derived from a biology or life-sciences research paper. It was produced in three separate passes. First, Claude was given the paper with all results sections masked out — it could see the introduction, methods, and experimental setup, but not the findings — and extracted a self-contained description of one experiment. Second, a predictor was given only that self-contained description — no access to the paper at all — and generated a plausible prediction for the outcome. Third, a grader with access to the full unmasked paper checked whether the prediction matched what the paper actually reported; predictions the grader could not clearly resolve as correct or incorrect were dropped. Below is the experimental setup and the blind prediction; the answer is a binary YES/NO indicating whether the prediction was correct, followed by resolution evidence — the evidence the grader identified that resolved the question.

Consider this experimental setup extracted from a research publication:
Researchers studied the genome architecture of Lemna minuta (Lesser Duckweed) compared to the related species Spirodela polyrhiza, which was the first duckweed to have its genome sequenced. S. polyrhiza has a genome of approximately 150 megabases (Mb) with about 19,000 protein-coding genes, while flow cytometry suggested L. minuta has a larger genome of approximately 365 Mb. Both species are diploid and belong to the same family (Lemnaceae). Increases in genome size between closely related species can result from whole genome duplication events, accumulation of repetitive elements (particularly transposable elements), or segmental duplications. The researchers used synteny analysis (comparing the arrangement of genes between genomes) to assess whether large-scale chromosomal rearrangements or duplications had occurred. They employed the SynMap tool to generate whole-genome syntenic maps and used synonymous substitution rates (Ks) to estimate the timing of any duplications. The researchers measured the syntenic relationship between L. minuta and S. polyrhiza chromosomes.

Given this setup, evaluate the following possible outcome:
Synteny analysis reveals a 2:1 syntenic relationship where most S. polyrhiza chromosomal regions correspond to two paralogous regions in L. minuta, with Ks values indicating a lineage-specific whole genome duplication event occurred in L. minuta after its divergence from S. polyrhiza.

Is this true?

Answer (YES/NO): NO